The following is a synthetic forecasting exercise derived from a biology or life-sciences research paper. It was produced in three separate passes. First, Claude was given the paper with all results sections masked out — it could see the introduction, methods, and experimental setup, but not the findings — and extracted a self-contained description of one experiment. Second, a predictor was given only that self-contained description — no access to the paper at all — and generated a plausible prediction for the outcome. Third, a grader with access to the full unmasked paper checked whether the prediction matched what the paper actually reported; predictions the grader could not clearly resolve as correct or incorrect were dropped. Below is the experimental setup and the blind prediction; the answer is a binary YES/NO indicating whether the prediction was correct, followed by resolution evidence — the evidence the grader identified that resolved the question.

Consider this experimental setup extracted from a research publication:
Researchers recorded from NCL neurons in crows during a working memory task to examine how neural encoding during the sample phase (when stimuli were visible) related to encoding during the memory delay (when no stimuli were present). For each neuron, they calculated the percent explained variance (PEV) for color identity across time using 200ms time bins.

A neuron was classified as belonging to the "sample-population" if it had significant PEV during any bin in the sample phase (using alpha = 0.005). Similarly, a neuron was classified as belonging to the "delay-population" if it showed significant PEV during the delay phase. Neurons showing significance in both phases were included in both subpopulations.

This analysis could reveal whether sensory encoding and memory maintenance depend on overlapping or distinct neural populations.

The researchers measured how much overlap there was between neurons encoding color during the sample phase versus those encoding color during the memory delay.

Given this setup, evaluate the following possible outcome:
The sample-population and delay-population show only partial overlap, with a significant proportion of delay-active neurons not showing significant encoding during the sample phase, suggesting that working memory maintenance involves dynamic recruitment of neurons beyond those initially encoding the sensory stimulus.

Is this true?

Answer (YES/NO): YES